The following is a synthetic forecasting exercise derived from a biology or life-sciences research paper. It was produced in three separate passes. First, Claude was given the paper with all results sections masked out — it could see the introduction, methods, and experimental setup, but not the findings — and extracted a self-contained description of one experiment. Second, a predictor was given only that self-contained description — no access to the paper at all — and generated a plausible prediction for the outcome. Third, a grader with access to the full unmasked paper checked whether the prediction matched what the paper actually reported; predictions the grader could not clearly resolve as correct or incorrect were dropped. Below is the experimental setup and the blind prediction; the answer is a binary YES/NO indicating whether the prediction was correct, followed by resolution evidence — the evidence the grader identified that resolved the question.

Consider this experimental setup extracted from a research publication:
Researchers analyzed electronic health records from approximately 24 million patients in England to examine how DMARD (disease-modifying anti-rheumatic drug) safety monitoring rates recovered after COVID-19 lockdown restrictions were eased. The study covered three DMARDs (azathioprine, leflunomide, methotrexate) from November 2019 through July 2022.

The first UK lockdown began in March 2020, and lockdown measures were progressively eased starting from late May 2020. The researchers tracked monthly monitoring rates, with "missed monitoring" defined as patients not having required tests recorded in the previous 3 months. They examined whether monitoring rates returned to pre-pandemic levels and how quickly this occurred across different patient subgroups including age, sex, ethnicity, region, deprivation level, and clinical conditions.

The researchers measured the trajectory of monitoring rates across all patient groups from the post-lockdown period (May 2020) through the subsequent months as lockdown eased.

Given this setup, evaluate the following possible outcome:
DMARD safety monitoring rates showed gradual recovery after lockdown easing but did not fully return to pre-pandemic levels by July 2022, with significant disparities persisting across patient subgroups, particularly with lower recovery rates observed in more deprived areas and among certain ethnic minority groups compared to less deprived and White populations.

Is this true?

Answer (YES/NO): NO